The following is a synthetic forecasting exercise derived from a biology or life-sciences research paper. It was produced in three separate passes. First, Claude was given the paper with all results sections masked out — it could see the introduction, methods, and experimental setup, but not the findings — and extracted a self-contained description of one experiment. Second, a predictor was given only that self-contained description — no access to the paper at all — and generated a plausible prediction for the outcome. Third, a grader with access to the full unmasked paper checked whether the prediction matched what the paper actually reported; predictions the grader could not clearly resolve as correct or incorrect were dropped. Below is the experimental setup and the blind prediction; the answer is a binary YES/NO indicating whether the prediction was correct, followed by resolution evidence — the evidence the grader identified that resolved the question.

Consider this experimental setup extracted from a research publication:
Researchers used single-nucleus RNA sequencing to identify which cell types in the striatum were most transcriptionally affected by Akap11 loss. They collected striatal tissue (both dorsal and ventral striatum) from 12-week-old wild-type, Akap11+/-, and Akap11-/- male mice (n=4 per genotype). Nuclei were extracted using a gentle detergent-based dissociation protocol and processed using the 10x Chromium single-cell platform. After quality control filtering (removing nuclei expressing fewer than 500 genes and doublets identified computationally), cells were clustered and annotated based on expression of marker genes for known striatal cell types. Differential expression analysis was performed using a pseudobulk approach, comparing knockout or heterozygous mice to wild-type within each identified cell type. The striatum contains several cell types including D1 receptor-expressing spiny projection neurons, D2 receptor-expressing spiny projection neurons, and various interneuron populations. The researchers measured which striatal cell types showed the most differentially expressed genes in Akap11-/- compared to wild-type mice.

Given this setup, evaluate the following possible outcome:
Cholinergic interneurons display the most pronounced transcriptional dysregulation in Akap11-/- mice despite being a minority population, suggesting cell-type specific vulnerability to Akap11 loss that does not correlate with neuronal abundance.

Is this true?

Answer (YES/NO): NO